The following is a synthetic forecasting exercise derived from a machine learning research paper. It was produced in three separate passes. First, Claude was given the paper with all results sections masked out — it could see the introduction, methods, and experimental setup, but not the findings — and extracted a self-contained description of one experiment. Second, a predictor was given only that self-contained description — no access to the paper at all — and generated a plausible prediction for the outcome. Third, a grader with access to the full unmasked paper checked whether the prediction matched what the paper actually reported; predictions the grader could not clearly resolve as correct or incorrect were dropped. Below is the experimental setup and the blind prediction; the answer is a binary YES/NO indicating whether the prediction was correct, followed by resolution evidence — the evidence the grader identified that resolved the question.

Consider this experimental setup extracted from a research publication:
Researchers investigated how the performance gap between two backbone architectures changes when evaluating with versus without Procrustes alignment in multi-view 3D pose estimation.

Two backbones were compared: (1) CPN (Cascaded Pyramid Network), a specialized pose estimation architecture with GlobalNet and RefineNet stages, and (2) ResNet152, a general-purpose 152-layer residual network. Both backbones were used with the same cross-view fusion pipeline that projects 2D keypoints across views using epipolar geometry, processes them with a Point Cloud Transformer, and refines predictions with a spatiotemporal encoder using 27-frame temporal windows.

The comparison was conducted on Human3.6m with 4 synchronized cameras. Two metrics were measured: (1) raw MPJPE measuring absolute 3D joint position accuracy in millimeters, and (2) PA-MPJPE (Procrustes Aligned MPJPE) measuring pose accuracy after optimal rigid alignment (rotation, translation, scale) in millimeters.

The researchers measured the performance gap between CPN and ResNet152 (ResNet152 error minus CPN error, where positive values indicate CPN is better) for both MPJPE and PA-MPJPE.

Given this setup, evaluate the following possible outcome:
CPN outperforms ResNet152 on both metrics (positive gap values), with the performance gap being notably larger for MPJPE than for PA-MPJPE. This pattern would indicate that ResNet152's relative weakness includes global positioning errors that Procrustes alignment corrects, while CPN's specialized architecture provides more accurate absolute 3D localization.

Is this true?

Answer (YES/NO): NO